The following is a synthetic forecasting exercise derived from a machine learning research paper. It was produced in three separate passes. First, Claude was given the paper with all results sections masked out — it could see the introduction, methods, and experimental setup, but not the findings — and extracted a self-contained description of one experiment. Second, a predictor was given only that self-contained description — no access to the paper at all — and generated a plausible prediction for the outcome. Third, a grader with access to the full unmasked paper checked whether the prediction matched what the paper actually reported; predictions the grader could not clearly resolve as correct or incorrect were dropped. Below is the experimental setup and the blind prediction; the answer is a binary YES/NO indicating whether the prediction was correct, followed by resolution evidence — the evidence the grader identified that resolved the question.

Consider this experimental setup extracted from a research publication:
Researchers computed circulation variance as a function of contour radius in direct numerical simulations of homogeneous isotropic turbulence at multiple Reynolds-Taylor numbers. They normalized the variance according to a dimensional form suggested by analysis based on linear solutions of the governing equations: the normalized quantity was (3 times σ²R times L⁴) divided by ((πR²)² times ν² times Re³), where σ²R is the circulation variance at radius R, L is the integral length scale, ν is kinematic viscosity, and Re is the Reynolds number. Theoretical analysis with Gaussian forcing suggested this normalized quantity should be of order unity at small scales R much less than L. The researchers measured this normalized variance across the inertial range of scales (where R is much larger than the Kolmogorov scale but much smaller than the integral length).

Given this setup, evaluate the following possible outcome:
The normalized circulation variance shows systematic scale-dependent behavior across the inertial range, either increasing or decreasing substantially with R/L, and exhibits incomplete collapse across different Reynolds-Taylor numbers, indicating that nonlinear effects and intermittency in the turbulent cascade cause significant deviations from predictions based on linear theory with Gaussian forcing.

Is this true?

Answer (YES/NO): NO